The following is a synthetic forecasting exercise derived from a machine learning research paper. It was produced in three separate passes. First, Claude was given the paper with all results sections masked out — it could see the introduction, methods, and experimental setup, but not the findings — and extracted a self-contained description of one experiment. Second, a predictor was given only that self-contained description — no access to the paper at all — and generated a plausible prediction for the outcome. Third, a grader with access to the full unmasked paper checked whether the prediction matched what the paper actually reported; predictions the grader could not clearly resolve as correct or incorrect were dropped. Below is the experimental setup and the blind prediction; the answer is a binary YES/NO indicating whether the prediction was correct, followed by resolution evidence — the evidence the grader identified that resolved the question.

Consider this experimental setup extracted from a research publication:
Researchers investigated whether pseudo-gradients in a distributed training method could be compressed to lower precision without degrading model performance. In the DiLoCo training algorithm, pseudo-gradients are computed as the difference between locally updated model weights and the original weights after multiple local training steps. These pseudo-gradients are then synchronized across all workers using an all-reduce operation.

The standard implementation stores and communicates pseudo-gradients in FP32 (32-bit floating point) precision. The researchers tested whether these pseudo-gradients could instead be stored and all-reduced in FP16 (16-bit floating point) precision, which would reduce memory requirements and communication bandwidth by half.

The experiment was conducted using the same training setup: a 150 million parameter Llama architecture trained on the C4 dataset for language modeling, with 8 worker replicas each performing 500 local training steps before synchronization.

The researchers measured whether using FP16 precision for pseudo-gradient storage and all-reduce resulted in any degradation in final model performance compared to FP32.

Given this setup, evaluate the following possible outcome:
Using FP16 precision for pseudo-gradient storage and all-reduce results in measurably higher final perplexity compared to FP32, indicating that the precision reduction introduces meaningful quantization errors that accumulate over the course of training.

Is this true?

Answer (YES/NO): NO